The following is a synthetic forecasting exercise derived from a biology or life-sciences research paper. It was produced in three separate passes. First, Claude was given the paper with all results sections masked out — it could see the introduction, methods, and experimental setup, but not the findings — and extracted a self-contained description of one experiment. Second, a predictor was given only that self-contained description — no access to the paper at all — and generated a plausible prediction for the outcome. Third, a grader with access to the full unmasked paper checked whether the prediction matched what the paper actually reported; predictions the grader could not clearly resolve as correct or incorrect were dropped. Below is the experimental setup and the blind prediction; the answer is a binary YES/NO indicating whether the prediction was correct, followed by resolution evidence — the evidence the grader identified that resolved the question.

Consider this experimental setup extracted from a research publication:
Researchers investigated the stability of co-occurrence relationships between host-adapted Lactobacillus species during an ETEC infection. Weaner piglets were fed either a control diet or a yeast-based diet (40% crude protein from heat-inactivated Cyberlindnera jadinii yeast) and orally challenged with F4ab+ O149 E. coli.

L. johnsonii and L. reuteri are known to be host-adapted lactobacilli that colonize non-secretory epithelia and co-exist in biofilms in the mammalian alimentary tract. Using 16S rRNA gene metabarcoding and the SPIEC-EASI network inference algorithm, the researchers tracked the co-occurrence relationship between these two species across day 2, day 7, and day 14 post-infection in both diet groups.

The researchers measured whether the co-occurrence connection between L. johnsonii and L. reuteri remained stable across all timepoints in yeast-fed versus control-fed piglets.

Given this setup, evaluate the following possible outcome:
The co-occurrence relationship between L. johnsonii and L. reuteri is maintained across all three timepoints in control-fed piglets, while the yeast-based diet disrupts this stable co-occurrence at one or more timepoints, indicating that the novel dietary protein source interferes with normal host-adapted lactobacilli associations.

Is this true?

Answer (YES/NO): NO